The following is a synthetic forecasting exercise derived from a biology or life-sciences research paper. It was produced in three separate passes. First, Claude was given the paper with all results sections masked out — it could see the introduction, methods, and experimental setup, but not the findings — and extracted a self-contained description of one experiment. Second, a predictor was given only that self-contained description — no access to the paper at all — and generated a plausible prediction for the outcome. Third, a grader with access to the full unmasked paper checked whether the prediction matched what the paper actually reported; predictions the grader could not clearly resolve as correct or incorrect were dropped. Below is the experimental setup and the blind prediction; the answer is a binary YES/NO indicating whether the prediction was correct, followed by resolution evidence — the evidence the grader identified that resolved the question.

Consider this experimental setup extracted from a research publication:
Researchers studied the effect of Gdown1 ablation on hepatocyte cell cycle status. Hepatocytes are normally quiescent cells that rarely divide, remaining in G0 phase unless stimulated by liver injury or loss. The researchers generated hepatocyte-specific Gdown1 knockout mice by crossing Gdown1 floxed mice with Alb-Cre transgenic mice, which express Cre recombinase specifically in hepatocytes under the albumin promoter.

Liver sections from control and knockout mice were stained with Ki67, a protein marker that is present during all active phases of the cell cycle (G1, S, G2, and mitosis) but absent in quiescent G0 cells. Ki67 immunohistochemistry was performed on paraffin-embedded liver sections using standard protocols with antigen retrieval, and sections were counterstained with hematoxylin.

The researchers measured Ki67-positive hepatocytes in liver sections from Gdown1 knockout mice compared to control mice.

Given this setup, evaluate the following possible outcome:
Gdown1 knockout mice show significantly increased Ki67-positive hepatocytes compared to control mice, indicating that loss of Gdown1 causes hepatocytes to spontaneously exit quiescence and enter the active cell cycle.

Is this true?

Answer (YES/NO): YES